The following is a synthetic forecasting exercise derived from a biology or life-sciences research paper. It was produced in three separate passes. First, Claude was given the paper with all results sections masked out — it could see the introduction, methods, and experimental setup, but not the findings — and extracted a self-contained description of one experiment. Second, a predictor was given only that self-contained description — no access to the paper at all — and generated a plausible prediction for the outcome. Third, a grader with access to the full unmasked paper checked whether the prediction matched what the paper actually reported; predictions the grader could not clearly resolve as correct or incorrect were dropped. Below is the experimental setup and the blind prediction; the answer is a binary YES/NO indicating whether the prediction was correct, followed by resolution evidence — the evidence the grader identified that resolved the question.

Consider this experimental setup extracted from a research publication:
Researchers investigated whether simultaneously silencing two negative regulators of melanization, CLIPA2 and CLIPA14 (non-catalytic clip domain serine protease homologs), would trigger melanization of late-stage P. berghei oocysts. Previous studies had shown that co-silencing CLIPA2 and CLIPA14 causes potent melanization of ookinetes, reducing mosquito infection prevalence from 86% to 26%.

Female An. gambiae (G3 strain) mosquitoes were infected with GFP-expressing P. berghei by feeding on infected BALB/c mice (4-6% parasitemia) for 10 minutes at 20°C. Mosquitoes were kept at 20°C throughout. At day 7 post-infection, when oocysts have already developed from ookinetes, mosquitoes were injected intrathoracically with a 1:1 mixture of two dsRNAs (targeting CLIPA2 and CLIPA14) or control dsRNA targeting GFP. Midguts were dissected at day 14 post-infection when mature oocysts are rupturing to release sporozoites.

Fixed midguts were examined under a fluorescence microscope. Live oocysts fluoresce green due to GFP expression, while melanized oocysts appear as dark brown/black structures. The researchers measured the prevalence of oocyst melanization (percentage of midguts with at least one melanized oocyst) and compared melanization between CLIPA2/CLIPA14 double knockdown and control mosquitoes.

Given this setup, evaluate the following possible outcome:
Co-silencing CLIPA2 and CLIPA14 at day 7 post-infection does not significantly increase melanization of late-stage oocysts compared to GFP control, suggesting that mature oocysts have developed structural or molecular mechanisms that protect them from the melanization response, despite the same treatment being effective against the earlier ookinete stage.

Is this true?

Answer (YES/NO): NO